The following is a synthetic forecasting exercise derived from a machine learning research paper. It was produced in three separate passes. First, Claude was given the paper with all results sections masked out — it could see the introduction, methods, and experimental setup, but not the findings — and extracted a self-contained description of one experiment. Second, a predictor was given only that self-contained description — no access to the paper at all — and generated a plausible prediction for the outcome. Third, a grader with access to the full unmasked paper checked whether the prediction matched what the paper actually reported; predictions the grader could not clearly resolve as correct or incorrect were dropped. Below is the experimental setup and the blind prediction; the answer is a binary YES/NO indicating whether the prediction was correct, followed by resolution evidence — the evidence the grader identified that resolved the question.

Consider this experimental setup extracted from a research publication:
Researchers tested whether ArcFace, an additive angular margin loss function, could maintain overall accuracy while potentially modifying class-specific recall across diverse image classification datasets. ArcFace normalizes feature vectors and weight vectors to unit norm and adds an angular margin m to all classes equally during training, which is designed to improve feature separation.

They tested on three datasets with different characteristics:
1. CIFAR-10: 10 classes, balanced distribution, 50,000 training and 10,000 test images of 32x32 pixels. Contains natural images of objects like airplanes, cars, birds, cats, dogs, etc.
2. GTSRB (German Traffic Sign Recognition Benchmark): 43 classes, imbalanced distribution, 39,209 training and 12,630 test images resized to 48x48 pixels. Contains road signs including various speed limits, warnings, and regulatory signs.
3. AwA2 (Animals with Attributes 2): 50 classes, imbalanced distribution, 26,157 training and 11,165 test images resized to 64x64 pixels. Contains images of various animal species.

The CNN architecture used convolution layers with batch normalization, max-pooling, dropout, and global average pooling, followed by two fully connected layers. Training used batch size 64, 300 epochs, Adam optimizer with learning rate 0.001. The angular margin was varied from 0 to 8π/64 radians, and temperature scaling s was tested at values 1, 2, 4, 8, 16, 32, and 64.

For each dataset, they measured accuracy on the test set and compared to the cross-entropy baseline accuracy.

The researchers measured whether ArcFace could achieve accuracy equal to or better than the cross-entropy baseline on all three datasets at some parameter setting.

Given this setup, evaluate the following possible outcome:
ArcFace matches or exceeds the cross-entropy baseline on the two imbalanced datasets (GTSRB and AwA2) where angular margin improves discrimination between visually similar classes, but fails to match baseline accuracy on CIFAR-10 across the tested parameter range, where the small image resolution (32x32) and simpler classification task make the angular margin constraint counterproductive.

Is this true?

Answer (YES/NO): NO